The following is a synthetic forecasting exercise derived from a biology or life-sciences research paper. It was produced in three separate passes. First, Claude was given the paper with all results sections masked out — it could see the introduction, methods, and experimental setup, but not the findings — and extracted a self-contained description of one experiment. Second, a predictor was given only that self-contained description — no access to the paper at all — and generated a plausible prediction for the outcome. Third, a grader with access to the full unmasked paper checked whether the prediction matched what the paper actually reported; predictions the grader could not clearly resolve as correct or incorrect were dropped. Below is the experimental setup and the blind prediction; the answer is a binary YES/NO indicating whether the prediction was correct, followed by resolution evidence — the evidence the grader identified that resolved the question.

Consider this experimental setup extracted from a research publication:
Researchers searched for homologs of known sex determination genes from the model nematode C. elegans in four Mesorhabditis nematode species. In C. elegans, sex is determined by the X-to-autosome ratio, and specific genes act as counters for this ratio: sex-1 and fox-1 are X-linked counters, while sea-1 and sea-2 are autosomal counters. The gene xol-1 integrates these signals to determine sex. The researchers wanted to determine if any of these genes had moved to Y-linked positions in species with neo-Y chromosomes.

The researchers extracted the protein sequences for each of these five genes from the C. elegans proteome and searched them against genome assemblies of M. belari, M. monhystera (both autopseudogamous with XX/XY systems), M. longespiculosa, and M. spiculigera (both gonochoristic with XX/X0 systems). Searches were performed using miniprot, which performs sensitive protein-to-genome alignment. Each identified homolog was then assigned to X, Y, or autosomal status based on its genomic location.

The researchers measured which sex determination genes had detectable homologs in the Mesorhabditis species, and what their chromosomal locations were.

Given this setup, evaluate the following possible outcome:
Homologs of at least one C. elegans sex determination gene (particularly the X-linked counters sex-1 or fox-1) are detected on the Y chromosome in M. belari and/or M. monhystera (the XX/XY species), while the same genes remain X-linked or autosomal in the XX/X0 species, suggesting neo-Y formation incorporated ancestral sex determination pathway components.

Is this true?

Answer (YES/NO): NO